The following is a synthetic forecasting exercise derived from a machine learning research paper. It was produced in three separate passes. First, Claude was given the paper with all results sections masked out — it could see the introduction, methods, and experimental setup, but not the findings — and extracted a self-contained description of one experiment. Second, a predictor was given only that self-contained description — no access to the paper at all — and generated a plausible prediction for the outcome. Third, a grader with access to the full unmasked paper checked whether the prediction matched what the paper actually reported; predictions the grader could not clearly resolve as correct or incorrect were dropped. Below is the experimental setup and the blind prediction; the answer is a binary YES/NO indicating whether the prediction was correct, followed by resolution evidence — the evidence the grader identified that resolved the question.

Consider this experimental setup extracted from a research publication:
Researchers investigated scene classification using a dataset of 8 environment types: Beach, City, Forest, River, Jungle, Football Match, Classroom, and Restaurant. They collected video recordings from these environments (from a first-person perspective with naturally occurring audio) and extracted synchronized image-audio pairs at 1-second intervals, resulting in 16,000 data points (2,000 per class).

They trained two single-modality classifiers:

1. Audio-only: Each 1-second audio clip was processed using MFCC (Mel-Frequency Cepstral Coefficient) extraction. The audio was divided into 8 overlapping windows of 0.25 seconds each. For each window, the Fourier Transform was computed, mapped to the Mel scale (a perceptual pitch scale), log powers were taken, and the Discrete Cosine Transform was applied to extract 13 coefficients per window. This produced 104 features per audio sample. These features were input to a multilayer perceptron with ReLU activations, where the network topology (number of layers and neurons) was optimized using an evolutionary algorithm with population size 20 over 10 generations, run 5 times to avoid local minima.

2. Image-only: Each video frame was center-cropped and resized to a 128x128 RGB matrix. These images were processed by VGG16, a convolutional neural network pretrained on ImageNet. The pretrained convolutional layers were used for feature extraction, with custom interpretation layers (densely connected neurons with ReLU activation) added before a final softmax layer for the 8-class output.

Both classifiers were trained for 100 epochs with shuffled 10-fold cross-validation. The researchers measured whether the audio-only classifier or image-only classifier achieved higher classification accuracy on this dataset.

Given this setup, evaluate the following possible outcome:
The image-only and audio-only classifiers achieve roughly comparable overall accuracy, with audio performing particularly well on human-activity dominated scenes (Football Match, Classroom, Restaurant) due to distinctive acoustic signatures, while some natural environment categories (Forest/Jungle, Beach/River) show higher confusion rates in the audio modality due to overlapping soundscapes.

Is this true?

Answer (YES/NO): NO